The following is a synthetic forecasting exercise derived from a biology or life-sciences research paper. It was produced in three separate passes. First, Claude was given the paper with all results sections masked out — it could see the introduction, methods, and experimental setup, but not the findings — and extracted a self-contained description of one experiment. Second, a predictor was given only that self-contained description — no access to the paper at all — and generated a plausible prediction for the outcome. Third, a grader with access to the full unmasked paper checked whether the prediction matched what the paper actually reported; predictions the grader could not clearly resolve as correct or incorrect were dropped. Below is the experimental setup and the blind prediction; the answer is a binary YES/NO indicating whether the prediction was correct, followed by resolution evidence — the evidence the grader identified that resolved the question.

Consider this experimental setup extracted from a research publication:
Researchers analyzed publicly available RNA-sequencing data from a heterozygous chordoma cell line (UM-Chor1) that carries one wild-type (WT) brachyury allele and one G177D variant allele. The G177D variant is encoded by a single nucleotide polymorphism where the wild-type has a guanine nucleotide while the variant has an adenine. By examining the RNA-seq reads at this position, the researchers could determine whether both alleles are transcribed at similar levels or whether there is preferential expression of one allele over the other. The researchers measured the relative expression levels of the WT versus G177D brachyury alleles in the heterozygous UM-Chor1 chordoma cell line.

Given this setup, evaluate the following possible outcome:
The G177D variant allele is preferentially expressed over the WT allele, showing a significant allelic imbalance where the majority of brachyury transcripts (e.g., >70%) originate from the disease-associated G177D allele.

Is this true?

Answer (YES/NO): NO